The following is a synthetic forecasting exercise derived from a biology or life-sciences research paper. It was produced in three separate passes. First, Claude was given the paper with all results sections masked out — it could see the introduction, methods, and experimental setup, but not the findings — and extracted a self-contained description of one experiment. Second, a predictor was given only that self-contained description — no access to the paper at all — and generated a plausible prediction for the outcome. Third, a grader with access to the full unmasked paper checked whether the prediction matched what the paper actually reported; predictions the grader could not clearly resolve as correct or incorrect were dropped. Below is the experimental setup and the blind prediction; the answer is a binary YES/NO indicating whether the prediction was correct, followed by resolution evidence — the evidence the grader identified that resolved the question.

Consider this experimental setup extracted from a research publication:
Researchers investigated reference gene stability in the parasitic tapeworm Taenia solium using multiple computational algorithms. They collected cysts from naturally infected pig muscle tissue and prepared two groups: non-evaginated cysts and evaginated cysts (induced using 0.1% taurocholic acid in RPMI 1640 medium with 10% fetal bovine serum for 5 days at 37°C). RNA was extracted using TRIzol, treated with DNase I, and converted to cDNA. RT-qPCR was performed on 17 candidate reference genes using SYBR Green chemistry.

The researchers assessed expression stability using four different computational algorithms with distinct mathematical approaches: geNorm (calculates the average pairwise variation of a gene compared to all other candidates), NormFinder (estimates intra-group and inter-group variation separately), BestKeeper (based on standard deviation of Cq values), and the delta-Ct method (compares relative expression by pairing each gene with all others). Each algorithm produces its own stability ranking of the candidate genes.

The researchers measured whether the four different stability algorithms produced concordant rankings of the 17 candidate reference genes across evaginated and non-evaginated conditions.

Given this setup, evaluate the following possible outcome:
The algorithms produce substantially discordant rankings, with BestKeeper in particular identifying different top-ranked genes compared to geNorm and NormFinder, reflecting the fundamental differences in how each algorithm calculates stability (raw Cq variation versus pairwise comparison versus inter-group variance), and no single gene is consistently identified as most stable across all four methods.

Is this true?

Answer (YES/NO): NO